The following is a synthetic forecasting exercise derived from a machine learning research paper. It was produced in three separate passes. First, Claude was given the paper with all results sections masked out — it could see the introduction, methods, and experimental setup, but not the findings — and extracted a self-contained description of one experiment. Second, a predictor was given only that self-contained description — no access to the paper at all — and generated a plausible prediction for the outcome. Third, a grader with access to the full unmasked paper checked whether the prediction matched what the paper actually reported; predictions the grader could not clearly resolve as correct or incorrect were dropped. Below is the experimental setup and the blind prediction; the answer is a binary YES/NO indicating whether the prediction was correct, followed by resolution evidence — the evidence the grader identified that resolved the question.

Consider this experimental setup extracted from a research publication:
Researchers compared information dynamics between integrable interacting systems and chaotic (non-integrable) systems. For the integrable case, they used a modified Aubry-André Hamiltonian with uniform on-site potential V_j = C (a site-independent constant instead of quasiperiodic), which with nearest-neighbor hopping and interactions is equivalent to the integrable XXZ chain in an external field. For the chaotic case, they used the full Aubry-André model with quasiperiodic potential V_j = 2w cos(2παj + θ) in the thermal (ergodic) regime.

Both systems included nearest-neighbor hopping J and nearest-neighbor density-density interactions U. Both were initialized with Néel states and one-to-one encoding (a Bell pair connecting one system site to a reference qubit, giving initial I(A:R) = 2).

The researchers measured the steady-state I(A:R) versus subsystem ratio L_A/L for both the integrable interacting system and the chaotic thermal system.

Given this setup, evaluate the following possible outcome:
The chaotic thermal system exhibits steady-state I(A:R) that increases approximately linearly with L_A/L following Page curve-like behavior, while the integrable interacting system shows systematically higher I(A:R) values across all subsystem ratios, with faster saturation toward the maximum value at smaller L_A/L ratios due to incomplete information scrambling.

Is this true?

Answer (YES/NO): NO